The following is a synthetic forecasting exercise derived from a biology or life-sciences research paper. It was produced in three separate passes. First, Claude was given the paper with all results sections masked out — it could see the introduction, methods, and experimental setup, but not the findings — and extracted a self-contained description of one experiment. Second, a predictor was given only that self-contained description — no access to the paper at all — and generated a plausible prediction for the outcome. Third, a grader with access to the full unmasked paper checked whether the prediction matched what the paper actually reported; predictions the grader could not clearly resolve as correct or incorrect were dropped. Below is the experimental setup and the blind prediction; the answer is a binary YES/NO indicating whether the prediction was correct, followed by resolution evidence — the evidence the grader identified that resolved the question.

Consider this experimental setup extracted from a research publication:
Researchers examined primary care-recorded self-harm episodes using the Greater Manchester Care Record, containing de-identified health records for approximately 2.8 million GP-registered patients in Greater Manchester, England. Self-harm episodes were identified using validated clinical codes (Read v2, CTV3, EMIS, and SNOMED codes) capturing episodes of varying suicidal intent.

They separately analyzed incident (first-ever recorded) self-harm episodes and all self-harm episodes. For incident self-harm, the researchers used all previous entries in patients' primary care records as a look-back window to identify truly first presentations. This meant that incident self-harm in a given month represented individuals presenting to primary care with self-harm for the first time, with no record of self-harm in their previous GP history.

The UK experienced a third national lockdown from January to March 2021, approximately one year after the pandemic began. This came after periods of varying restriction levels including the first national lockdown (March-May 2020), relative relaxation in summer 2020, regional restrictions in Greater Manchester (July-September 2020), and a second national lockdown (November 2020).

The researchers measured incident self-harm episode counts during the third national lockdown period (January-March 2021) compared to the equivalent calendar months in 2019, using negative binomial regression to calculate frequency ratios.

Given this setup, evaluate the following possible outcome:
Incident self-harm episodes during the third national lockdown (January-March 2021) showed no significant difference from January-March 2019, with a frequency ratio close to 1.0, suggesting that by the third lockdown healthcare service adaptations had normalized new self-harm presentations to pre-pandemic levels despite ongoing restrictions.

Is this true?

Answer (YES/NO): NO